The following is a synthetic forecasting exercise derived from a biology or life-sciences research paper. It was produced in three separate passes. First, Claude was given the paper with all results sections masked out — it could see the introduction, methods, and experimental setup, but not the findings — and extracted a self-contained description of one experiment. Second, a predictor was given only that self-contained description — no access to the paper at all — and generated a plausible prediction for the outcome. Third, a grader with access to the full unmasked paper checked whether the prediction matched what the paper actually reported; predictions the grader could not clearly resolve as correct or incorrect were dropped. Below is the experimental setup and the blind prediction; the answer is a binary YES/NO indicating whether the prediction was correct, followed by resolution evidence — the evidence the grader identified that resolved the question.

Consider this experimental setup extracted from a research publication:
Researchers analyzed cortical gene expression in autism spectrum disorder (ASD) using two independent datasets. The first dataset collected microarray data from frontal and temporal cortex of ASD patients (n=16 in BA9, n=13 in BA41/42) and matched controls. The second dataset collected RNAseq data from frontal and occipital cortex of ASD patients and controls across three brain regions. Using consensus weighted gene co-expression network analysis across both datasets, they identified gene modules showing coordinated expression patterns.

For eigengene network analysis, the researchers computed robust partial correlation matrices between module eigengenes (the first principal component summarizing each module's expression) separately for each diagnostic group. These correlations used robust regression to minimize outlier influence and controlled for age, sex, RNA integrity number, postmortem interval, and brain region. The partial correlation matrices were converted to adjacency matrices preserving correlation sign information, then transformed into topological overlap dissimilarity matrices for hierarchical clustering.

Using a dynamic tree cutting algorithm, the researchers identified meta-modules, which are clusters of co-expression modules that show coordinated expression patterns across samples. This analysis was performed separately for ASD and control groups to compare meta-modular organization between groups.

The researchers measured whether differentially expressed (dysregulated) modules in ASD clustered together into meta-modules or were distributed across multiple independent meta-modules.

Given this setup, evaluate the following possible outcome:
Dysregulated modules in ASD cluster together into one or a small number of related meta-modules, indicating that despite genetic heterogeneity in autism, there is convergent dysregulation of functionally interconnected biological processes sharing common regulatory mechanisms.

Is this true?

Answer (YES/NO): YES